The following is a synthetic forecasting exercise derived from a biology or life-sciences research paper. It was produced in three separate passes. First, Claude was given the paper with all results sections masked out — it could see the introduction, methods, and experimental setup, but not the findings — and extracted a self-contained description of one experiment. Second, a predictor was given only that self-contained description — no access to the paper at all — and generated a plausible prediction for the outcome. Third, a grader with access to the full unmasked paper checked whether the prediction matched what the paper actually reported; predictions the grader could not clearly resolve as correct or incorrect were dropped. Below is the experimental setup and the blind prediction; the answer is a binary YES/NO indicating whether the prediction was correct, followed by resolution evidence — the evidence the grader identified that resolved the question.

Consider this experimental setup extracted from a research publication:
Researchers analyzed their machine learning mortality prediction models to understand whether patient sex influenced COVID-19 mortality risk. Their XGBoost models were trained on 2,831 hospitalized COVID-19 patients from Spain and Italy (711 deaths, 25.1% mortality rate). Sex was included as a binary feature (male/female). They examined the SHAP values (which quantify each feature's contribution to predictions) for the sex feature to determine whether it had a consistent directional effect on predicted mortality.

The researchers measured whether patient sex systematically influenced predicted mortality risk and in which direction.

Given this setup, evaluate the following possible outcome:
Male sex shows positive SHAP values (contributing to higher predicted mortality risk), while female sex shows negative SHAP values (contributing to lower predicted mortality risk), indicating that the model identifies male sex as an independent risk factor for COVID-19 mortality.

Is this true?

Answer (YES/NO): YES